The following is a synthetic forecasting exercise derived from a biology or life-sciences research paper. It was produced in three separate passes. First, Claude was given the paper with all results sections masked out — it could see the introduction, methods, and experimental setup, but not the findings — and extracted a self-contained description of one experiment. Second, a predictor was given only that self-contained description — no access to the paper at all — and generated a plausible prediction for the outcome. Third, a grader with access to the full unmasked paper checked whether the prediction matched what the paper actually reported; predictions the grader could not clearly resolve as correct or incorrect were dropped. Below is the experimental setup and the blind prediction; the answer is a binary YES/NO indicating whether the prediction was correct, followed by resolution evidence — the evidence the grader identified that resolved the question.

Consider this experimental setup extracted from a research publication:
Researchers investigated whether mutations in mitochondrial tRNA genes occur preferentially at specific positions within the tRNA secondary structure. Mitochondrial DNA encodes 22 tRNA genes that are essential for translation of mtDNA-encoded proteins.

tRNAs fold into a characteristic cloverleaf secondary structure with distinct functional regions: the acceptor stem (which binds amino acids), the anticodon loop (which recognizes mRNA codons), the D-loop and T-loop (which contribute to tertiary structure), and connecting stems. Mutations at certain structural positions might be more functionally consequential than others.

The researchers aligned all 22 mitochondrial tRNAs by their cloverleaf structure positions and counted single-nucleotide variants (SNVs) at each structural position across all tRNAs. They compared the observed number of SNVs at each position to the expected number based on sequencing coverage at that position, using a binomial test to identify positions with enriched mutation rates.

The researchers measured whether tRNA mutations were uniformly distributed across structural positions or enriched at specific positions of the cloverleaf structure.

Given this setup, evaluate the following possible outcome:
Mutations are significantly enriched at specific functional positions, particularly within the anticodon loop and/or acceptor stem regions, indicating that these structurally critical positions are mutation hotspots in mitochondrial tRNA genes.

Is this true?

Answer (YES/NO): NO